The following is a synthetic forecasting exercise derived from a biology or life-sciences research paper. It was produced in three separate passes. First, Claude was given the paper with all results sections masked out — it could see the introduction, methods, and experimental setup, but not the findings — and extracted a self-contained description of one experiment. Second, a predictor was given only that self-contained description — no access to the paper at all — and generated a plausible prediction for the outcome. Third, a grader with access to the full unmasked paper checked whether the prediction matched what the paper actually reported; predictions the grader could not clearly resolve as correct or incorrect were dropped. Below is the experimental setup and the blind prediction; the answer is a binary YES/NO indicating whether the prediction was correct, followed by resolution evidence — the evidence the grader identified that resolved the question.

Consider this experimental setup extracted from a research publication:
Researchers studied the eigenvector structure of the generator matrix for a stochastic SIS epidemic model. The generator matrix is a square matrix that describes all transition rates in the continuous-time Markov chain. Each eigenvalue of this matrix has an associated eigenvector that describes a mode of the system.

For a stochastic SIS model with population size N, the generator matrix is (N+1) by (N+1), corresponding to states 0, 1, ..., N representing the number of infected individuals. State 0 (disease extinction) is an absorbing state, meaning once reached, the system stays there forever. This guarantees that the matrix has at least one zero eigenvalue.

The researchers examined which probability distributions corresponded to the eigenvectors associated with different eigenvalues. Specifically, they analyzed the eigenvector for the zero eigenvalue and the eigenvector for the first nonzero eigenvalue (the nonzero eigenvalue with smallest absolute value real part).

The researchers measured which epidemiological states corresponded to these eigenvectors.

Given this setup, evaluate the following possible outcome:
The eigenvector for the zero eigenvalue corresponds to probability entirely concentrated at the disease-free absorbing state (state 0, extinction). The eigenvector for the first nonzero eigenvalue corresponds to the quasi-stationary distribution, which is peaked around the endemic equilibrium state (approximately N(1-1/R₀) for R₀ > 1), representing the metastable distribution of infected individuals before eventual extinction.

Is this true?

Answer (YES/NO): YES